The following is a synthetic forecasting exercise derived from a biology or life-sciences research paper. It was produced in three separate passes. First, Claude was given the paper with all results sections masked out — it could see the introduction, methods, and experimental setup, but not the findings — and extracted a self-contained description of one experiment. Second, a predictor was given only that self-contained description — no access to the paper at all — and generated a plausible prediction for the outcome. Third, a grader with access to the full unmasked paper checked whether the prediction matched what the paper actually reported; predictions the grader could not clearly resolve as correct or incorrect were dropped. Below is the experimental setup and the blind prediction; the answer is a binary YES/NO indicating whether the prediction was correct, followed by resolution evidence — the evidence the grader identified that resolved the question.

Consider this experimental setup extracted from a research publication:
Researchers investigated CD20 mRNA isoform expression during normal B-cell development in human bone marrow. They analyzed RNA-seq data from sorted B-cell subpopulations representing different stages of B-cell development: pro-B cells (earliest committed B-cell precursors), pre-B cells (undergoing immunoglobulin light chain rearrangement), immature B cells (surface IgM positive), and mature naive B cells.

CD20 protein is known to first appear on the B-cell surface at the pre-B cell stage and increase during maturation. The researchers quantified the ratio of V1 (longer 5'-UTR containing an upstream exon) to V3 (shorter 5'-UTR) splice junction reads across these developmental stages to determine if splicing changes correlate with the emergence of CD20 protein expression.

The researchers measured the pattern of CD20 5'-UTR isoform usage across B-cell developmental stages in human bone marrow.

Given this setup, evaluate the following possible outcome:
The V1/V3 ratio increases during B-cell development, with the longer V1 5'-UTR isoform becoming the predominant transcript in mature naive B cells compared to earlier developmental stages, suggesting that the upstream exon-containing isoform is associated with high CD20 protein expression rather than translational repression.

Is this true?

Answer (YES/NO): NO